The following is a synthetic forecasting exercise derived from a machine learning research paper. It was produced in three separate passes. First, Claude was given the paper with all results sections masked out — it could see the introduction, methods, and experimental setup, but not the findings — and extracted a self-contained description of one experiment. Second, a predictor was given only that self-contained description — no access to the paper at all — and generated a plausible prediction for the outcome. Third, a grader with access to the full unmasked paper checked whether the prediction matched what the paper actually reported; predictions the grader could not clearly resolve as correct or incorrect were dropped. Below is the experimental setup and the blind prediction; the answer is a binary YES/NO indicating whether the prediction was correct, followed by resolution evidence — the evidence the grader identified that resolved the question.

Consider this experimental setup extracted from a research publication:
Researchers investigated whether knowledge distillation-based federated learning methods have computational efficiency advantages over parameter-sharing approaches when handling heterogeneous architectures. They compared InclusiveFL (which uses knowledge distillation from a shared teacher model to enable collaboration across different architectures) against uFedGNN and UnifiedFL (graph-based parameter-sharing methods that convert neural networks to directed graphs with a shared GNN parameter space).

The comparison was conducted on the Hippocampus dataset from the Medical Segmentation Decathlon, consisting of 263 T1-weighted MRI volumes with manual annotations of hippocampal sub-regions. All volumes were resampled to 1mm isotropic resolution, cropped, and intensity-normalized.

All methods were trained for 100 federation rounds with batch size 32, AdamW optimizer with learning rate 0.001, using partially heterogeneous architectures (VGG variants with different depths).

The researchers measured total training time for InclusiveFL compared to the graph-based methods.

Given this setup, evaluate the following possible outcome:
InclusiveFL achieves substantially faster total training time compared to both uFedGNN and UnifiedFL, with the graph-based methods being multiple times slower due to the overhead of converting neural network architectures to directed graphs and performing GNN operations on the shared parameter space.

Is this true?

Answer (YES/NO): NO